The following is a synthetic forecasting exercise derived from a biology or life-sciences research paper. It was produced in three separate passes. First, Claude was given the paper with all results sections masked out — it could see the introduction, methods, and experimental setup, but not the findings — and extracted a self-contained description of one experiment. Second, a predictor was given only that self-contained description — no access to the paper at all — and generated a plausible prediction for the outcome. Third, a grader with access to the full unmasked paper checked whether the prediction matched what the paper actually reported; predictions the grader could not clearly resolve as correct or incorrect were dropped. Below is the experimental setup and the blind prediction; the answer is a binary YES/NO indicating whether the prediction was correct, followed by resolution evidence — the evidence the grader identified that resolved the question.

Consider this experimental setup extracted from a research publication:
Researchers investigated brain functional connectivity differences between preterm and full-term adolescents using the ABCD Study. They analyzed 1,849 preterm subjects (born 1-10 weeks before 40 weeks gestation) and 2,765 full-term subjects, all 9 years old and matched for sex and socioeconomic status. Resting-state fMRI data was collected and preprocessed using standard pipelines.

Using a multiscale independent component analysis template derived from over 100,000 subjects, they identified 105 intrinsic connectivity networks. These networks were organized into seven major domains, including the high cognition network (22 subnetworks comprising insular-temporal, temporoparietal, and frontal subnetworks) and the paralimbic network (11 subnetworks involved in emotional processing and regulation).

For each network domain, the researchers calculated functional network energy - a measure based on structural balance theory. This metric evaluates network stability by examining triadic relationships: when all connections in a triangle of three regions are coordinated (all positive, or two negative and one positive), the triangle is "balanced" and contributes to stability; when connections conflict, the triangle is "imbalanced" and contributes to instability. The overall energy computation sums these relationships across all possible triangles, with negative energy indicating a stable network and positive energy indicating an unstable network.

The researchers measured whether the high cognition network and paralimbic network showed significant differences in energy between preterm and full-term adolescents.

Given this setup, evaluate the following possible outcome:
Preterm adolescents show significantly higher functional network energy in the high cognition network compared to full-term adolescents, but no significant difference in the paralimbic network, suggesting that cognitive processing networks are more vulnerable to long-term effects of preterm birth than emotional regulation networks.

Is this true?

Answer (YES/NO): NO